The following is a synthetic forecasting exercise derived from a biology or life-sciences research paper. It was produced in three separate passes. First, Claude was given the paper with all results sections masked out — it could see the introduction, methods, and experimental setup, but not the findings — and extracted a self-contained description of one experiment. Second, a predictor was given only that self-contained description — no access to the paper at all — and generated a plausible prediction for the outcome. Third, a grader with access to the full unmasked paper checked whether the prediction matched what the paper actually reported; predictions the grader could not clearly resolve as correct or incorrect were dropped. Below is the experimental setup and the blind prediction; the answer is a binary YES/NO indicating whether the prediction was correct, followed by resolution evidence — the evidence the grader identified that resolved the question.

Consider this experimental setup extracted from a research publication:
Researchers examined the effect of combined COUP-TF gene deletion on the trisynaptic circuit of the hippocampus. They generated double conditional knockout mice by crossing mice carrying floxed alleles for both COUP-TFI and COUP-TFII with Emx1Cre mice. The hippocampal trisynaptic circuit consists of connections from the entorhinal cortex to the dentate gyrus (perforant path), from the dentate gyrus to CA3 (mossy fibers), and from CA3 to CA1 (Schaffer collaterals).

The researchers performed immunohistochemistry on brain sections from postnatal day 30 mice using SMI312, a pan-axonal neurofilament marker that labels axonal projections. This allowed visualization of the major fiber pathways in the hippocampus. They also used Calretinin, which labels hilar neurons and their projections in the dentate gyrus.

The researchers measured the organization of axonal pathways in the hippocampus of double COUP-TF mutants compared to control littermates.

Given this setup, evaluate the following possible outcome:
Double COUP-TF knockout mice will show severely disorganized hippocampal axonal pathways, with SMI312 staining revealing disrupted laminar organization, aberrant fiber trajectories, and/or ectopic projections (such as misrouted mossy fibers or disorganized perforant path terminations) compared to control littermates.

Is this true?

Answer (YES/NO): NO